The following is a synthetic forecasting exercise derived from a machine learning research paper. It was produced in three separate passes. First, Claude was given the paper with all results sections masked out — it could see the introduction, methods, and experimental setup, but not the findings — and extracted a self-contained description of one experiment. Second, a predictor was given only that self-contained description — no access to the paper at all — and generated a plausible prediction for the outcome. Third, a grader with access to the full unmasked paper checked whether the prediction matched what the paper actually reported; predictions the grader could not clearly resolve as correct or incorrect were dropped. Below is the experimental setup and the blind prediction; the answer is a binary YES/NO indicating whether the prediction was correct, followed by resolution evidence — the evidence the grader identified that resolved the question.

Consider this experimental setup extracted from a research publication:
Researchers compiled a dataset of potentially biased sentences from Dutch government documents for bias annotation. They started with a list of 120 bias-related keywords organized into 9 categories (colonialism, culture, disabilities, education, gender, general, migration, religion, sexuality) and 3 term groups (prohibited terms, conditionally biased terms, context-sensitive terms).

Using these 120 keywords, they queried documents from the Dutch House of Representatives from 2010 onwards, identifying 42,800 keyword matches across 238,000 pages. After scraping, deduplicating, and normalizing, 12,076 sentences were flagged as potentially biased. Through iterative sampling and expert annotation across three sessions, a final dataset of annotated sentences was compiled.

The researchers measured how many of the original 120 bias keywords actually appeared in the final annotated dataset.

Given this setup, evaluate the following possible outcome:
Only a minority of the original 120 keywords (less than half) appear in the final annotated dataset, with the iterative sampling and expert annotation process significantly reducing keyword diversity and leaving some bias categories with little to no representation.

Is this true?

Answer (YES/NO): YES